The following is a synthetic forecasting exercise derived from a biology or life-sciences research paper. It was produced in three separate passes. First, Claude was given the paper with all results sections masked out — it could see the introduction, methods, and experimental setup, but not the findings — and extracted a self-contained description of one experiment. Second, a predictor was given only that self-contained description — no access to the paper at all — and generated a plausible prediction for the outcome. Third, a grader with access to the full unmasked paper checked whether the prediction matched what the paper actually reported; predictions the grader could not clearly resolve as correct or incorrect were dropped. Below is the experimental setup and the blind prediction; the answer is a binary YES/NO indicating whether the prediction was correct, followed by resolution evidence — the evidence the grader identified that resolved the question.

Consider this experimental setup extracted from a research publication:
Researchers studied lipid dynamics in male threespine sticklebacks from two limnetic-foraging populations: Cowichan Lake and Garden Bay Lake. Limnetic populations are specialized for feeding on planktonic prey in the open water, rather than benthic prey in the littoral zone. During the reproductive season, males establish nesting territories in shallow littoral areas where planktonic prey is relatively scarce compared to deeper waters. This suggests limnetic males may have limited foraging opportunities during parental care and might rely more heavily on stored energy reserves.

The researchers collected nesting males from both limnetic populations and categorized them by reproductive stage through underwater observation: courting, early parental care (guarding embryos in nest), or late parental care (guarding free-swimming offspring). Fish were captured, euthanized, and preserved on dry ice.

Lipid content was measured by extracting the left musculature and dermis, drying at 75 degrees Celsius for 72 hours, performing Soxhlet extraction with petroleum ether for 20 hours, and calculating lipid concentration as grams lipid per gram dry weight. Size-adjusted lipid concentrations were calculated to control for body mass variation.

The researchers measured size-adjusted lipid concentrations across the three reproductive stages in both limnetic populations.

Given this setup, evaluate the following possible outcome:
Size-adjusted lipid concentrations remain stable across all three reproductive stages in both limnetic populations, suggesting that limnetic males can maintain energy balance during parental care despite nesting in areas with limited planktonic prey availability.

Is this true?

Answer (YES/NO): NO